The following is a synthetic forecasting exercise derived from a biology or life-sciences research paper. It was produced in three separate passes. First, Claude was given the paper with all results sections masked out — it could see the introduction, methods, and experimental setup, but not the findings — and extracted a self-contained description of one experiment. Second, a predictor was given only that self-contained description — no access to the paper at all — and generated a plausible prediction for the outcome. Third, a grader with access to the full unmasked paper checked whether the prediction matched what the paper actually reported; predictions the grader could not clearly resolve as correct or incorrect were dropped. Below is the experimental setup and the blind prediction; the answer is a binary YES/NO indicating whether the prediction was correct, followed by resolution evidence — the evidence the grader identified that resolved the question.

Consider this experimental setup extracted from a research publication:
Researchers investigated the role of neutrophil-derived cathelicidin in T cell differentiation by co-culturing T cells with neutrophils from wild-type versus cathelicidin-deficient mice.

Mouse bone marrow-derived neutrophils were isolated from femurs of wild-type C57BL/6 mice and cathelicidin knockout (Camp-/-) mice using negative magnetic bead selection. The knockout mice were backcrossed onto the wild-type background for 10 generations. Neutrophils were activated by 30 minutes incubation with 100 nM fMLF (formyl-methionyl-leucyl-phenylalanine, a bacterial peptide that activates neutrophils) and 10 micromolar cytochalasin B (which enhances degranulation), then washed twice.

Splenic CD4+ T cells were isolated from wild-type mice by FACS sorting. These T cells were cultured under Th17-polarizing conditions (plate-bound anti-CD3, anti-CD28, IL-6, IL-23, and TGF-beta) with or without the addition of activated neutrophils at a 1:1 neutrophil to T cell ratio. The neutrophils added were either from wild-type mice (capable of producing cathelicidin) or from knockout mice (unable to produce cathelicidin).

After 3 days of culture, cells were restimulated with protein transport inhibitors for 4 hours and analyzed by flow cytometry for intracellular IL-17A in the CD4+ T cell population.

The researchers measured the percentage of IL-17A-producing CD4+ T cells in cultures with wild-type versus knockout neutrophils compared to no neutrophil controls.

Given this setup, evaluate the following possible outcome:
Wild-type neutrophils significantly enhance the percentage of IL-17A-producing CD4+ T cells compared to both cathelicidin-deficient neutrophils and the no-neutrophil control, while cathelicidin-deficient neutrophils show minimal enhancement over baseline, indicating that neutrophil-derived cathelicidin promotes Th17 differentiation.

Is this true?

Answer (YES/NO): YES